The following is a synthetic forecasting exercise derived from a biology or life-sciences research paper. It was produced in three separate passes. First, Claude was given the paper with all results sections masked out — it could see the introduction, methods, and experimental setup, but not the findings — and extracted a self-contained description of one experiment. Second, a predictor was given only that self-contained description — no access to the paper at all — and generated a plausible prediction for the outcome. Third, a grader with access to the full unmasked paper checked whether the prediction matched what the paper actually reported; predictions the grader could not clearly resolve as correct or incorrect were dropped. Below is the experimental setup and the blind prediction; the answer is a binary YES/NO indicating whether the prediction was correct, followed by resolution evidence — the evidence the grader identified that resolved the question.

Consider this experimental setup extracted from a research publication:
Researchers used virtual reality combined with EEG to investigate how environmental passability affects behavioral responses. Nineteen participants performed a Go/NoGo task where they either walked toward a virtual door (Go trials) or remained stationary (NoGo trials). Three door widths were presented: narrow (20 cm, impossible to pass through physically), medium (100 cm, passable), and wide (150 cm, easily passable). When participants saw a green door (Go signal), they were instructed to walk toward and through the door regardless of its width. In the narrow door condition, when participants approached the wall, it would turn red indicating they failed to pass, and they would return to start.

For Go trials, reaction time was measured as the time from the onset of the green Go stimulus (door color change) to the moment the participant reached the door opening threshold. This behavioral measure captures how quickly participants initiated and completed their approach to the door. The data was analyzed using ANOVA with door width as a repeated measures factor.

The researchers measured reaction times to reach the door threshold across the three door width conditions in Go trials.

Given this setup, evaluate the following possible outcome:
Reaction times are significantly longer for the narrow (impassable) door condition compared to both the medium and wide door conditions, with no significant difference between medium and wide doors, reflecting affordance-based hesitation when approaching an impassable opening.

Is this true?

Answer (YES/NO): NO